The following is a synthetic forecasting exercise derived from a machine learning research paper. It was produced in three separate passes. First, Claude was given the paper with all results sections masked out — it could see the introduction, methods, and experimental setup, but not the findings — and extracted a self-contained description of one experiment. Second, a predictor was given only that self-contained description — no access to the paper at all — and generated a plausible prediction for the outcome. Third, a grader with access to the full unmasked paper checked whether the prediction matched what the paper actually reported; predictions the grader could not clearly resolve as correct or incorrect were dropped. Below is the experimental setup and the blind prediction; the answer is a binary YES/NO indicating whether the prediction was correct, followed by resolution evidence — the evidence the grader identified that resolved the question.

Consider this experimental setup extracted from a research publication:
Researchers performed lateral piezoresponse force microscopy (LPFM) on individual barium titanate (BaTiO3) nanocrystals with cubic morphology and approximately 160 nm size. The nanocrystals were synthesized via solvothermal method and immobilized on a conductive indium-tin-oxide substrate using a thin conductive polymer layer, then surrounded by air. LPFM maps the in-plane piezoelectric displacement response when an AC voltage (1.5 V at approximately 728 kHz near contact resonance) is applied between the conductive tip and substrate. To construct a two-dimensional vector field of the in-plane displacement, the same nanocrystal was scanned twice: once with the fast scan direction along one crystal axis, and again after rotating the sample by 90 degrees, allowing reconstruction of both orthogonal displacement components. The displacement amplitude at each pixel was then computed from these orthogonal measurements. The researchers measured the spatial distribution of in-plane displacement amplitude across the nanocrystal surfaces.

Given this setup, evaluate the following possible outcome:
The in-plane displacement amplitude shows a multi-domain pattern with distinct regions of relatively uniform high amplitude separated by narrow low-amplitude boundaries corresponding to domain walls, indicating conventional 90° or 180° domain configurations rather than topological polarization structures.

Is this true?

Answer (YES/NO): NO